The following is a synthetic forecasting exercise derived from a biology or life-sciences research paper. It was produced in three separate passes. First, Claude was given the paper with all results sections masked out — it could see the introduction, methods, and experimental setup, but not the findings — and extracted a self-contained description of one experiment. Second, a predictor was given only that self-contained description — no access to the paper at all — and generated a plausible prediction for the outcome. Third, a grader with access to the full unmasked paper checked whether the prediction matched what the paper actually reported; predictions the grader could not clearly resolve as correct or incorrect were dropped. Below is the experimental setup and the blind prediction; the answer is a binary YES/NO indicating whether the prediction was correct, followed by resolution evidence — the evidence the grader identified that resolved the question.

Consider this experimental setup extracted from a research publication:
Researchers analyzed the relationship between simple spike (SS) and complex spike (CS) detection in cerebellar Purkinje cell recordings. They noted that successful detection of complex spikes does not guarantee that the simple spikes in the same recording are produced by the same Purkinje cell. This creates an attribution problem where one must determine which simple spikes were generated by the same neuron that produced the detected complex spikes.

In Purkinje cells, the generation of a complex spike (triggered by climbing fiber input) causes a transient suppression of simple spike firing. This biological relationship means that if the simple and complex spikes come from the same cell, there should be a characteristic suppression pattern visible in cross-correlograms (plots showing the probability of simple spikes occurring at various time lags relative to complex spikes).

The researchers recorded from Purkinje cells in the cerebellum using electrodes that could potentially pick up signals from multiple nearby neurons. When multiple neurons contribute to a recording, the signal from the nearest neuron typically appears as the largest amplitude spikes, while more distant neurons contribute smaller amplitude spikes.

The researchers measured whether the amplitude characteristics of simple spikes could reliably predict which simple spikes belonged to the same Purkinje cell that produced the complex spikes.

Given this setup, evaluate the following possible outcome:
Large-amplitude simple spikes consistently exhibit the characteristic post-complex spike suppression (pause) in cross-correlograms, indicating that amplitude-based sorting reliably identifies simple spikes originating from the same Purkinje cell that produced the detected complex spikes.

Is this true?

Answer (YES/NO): NO